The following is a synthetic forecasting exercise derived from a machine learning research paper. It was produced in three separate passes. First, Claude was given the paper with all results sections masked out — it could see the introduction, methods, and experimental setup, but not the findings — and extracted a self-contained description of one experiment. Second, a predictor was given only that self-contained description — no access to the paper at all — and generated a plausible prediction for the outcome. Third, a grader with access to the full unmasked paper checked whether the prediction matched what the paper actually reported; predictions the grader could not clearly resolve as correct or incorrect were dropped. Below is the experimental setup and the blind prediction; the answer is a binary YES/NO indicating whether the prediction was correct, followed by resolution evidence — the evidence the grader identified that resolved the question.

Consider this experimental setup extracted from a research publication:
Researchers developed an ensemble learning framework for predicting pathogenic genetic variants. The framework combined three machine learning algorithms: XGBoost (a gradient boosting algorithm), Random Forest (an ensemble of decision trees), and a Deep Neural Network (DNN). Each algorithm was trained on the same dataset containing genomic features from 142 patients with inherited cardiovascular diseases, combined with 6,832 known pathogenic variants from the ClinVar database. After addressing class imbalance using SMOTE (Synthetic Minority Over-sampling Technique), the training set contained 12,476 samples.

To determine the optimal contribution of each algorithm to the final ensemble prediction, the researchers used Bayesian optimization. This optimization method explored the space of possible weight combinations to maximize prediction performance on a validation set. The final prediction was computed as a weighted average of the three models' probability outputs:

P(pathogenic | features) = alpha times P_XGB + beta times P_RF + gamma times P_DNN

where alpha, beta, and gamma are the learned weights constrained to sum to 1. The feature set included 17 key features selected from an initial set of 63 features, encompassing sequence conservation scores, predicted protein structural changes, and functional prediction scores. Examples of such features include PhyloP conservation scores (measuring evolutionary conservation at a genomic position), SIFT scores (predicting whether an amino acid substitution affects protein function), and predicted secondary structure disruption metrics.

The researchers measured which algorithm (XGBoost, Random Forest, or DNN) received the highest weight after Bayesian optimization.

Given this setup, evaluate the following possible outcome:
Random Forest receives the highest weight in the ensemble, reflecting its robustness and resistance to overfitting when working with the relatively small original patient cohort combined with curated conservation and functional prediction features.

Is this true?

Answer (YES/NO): NO